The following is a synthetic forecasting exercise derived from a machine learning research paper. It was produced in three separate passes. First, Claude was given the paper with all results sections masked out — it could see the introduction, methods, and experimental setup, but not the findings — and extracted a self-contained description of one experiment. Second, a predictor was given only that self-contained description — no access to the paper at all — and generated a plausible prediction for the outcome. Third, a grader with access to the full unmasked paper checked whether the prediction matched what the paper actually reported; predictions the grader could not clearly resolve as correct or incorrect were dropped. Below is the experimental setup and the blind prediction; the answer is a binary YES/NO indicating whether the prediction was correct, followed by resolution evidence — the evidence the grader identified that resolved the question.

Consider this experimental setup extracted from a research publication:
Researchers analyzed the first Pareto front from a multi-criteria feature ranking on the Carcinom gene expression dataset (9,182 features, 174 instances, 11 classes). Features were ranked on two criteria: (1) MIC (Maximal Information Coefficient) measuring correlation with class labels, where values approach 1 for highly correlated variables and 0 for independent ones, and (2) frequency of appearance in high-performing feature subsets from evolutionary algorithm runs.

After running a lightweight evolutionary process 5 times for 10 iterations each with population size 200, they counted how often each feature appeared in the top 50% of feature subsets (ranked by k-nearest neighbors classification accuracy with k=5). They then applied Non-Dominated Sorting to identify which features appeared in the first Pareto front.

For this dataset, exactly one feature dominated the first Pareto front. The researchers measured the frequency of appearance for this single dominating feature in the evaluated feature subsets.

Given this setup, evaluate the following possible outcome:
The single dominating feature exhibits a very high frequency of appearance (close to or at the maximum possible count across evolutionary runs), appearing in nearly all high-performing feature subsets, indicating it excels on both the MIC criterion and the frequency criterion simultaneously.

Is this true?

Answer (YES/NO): NO